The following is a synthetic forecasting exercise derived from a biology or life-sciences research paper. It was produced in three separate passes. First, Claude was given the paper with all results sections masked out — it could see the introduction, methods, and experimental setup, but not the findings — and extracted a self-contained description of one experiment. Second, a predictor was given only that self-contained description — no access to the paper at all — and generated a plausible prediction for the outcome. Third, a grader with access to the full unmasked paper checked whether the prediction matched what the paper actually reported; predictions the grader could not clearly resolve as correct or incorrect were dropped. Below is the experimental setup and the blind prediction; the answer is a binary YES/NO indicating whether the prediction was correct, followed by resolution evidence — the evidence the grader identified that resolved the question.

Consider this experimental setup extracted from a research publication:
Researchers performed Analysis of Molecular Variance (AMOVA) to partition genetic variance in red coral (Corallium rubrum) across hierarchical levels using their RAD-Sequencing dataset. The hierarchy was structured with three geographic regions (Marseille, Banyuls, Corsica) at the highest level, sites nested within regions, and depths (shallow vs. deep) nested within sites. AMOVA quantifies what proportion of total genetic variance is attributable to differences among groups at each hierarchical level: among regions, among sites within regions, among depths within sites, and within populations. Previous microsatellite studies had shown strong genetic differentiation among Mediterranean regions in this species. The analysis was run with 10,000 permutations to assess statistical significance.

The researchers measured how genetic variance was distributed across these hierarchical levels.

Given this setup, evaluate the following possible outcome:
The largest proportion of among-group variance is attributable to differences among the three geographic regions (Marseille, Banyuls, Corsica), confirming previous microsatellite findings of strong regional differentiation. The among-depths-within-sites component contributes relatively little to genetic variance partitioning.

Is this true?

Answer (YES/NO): NO